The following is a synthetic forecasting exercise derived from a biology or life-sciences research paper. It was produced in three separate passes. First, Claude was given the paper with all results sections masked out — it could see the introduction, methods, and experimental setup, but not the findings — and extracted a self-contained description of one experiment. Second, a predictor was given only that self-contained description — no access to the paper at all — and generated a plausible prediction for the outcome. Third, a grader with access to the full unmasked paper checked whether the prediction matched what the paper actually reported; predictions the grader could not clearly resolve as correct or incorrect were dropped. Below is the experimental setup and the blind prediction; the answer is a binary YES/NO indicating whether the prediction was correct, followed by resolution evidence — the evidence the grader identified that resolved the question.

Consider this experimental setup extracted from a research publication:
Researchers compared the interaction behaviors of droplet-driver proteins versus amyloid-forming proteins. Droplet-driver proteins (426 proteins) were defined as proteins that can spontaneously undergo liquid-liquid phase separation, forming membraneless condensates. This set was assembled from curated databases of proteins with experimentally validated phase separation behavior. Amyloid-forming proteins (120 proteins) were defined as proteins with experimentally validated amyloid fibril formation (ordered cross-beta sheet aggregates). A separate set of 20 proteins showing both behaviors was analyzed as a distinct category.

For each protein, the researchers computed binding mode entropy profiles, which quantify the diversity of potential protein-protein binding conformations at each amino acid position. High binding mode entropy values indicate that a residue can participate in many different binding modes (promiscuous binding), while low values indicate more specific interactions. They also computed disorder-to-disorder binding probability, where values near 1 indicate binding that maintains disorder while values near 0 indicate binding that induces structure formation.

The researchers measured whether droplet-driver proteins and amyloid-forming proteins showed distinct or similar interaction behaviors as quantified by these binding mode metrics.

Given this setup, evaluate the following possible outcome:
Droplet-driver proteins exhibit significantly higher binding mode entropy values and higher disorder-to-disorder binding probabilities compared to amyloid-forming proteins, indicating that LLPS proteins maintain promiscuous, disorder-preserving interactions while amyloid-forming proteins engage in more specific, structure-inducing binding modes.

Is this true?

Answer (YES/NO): NO